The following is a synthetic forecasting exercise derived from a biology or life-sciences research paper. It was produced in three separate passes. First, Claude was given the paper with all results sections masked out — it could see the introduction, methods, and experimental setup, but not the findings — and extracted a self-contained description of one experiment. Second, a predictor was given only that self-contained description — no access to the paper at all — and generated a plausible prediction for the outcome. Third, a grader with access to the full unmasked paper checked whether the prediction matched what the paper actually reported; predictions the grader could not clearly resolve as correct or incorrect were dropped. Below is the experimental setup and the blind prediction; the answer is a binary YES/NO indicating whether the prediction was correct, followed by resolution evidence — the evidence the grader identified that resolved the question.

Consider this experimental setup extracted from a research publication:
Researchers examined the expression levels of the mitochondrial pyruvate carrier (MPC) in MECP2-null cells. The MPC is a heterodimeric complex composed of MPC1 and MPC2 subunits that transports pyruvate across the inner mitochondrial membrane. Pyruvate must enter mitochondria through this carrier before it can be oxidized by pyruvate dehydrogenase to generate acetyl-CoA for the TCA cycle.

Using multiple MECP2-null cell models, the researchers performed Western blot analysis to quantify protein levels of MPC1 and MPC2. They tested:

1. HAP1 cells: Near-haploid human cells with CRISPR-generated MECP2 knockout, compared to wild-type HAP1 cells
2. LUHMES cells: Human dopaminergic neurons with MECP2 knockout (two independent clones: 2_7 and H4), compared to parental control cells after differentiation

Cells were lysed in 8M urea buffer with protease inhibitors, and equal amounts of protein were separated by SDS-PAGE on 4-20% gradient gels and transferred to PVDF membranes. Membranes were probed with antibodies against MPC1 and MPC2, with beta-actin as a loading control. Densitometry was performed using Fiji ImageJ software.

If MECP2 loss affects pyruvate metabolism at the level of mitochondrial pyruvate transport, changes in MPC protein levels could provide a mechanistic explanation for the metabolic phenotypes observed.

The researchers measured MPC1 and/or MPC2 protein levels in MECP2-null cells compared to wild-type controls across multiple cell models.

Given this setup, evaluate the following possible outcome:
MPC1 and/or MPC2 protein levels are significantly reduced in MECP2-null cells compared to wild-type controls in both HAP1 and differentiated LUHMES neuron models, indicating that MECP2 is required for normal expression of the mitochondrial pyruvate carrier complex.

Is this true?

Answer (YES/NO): NO